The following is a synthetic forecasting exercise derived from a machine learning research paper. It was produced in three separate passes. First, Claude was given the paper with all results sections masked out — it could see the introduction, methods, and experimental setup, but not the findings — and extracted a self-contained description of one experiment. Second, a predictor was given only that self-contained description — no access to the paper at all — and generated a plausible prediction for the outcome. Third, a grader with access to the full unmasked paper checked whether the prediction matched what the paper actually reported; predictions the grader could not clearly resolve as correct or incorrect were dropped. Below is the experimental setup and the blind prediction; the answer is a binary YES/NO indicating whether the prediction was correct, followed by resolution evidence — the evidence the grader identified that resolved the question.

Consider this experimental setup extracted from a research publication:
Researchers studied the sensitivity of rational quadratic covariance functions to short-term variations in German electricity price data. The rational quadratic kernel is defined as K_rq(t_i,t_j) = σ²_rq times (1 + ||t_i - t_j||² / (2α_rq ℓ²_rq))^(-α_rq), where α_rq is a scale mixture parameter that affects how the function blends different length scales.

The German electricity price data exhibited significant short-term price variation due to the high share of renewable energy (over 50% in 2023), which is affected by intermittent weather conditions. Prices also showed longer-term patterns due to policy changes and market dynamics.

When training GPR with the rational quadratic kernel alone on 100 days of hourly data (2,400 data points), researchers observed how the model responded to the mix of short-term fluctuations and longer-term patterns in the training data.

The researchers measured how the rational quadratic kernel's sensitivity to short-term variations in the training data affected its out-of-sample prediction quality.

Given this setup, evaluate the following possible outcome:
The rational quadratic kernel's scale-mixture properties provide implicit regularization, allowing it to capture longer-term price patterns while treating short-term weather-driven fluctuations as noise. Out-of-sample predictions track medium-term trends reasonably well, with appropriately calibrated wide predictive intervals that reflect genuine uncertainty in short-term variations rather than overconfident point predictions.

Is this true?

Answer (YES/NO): NO